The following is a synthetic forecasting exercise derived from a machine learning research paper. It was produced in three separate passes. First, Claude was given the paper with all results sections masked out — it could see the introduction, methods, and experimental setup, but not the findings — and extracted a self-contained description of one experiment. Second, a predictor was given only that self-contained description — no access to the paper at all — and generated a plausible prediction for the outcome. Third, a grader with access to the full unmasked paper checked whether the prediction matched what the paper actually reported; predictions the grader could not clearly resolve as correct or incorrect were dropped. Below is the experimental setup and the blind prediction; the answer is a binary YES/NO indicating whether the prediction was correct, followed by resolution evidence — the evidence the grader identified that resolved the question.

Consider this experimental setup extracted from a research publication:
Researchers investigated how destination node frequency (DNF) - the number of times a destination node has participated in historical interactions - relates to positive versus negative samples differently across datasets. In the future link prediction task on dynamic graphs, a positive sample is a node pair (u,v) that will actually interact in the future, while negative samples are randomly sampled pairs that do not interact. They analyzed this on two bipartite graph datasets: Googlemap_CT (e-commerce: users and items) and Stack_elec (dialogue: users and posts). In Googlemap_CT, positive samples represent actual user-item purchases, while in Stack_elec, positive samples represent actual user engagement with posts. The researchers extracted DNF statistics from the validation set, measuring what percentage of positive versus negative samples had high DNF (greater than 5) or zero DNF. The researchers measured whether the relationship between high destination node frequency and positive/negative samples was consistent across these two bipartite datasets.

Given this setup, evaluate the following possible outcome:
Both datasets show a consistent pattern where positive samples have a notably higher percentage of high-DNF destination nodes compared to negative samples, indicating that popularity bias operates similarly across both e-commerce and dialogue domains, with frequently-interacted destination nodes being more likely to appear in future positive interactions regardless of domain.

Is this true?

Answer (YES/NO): NO